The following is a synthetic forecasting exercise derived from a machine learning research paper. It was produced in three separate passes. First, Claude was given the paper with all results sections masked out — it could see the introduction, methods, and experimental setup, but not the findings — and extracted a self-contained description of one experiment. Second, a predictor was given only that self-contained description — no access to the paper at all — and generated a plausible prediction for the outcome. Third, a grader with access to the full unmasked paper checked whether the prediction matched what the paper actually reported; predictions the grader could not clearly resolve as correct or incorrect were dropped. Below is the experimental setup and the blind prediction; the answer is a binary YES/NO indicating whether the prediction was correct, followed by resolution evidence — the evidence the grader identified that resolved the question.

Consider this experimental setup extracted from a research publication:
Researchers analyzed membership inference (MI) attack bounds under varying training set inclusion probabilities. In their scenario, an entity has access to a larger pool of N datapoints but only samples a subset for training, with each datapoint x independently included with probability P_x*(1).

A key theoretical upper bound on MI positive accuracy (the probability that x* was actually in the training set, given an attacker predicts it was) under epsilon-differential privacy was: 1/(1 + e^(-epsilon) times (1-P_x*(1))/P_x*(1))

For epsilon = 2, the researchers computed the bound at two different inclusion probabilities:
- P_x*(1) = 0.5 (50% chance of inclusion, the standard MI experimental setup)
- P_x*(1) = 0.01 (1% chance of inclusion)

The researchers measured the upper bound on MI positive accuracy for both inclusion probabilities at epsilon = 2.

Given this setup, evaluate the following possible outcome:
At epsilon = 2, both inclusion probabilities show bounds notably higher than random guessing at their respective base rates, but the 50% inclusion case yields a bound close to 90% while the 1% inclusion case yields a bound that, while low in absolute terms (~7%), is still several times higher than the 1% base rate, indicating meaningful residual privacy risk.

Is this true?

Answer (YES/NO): YES